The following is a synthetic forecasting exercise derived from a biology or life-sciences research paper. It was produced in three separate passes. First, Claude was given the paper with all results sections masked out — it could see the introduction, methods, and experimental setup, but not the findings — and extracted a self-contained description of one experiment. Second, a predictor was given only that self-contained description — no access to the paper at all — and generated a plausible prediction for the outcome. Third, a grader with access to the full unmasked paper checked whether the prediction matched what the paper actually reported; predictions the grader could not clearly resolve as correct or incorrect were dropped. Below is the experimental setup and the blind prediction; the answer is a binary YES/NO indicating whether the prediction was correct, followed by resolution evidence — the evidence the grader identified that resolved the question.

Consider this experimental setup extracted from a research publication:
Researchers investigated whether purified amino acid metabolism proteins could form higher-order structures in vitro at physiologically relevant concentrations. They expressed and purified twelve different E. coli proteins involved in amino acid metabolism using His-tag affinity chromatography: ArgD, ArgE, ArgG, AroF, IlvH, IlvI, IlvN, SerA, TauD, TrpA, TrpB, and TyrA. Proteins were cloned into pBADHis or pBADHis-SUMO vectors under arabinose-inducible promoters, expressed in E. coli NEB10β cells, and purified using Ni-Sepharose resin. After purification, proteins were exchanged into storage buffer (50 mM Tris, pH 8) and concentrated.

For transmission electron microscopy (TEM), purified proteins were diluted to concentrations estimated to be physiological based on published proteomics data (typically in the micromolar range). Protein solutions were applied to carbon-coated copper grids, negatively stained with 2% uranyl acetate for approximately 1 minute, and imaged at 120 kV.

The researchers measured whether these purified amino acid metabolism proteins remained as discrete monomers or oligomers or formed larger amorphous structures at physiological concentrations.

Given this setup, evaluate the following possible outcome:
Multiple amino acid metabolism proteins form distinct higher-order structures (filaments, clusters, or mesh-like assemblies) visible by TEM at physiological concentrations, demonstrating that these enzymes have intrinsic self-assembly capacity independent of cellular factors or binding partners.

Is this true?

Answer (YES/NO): YES